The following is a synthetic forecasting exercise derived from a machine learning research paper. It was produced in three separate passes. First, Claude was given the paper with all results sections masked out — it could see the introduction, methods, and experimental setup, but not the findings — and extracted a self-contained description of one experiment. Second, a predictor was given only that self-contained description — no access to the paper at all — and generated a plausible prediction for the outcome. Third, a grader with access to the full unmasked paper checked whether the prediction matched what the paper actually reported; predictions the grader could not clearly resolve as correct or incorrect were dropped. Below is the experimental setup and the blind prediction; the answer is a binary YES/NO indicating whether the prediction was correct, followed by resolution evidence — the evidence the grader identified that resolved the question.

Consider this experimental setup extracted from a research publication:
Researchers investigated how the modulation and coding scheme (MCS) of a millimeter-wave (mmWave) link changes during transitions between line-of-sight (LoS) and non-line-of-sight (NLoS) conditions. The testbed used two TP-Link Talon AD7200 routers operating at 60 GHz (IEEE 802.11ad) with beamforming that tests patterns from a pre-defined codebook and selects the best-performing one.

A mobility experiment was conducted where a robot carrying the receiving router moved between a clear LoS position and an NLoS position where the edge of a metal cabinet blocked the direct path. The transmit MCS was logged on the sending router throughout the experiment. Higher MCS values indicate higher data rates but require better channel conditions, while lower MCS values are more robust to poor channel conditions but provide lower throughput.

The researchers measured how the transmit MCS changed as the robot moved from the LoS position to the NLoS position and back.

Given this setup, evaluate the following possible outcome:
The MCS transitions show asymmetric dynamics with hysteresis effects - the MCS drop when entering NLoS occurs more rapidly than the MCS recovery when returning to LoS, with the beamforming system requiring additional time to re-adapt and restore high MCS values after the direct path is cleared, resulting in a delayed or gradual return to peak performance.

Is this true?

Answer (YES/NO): NO